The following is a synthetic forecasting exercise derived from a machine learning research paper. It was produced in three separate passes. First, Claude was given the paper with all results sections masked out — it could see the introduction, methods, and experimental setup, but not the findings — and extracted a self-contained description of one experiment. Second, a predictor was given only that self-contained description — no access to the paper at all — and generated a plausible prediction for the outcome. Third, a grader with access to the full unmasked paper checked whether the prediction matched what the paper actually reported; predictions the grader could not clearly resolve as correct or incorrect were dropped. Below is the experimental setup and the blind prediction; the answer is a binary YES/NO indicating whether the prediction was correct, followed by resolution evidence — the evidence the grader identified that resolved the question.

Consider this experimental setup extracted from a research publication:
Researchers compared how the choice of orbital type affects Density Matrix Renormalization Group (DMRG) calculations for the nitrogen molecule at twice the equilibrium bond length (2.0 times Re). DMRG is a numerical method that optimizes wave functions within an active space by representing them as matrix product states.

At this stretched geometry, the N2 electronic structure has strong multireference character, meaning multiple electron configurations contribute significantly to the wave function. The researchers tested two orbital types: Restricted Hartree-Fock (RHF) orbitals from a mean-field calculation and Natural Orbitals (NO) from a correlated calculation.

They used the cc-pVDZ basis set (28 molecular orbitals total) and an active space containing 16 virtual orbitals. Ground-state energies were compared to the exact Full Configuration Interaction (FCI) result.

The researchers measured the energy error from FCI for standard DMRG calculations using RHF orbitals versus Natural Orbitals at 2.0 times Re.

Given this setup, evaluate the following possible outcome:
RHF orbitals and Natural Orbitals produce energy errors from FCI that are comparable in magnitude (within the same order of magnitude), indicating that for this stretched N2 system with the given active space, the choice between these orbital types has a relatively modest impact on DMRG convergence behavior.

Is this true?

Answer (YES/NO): YES